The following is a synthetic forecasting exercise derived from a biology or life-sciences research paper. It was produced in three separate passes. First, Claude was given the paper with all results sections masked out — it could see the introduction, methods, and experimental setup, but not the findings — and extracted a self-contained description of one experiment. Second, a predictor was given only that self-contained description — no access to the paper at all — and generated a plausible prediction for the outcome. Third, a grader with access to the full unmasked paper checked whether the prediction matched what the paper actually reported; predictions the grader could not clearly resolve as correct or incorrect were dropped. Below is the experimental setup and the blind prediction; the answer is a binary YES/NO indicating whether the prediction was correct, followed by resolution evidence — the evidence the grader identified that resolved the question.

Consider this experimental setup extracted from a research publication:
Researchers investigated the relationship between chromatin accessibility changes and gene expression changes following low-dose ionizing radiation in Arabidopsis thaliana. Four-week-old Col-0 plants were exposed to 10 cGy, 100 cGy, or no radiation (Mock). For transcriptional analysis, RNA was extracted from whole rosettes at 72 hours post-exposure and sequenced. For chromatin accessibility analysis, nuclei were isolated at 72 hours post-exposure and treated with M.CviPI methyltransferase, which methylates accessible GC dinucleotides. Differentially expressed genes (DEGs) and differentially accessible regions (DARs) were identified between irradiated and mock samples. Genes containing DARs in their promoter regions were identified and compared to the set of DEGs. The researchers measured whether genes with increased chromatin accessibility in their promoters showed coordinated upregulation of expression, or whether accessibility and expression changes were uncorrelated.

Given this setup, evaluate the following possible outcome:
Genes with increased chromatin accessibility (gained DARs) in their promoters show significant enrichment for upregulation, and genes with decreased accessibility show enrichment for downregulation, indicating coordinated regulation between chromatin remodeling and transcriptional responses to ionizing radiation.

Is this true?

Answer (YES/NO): NO